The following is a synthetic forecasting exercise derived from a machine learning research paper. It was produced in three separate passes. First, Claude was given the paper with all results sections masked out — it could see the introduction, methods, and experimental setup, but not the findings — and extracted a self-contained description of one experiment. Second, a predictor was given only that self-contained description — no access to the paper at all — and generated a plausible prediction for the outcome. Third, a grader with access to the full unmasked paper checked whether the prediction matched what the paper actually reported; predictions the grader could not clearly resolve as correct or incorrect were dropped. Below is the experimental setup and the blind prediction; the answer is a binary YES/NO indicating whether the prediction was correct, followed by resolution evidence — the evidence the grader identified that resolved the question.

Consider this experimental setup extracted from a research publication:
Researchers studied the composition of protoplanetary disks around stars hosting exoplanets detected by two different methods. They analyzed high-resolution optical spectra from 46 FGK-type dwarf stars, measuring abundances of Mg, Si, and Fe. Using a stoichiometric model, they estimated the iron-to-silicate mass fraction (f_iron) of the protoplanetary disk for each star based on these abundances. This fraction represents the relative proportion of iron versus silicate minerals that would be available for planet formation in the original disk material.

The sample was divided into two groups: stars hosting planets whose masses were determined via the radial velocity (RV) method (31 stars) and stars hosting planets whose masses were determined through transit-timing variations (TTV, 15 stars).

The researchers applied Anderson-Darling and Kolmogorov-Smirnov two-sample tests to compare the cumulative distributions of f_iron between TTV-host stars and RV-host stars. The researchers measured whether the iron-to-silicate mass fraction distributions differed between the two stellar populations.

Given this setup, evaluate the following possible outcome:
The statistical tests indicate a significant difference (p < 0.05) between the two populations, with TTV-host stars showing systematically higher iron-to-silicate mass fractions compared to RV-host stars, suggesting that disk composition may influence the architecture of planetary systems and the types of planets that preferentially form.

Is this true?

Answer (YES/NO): YES